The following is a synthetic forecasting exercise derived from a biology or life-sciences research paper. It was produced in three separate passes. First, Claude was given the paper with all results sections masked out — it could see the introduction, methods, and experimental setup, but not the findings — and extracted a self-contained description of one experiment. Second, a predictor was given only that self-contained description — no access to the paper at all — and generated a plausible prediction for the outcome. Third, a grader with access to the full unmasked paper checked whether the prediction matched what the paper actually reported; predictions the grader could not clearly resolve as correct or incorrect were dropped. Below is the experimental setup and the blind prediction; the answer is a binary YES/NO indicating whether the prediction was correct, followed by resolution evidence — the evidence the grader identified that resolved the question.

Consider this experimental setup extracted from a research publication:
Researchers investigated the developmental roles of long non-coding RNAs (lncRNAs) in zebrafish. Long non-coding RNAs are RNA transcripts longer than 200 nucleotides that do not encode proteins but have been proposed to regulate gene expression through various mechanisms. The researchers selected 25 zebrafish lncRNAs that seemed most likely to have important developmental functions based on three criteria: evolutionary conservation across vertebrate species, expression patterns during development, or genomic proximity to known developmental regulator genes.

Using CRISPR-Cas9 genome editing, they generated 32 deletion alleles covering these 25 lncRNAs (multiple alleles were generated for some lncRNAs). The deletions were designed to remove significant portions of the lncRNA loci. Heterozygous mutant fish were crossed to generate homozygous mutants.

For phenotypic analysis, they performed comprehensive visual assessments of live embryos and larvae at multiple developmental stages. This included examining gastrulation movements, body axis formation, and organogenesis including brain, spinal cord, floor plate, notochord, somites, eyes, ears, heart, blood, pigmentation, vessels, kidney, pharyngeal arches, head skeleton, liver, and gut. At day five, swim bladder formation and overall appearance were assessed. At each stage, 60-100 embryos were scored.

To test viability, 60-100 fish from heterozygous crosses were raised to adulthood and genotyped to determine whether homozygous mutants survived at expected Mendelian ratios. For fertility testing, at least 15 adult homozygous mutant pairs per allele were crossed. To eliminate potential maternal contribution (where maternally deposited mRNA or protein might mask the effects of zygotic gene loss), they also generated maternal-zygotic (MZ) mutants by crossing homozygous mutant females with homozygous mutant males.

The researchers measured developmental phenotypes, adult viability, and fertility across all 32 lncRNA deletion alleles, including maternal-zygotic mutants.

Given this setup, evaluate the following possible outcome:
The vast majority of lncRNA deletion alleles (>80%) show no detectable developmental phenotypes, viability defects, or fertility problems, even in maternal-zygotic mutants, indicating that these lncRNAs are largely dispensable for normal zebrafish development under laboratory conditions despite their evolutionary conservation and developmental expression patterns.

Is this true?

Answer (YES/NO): YES